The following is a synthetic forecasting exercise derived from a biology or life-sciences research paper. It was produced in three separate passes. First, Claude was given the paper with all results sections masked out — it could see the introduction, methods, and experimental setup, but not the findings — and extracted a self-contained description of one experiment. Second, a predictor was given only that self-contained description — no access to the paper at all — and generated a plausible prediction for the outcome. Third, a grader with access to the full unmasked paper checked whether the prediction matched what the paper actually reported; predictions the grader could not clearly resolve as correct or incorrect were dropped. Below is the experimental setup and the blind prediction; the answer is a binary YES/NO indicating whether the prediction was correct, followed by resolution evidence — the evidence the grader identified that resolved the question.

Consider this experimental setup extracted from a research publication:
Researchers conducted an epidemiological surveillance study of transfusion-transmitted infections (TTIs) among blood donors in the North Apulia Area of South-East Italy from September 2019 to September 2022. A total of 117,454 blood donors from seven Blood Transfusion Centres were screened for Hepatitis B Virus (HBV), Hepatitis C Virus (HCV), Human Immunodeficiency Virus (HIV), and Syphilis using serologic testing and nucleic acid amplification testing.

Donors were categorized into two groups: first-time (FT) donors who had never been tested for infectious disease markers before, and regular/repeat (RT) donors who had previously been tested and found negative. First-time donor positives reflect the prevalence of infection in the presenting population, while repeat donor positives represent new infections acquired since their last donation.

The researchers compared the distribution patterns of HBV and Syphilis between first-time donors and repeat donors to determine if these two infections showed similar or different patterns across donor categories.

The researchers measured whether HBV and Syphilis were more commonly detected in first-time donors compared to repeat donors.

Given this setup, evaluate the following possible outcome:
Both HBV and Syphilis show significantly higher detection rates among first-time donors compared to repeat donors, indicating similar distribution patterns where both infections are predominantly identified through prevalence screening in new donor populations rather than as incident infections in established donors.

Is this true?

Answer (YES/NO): YES